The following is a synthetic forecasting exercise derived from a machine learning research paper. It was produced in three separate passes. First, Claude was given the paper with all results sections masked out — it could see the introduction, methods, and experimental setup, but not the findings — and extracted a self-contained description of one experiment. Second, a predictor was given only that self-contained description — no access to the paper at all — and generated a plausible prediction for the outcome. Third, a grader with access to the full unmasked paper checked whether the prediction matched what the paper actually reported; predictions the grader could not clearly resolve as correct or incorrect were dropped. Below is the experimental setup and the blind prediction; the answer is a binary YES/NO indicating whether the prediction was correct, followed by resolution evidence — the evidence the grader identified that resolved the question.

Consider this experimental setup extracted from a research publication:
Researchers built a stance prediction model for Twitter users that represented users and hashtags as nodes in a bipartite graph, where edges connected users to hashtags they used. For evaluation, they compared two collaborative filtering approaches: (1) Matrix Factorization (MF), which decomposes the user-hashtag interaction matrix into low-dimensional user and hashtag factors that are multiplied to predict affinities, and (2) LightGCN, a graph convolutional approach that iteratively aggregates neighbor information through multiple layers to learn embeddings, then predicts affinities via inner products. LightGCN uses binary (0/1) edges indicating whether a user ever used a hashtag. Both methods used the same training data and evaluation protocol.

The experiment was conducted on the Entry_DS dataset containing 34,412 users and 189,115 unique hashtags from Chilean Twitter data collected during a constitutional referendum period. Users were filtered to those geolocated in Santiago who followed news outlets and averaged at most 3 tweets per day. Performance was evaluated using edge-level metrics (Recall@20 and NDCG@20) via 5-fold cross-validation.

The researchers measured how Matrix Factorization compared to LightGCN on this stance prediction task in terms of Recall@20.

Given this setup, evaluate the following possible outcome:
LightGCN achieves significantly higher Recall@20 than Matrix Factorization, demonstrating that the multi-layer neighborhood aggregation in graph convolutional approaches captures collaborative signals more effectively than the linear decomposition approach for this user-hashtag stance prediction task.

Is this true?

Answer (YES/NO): NO